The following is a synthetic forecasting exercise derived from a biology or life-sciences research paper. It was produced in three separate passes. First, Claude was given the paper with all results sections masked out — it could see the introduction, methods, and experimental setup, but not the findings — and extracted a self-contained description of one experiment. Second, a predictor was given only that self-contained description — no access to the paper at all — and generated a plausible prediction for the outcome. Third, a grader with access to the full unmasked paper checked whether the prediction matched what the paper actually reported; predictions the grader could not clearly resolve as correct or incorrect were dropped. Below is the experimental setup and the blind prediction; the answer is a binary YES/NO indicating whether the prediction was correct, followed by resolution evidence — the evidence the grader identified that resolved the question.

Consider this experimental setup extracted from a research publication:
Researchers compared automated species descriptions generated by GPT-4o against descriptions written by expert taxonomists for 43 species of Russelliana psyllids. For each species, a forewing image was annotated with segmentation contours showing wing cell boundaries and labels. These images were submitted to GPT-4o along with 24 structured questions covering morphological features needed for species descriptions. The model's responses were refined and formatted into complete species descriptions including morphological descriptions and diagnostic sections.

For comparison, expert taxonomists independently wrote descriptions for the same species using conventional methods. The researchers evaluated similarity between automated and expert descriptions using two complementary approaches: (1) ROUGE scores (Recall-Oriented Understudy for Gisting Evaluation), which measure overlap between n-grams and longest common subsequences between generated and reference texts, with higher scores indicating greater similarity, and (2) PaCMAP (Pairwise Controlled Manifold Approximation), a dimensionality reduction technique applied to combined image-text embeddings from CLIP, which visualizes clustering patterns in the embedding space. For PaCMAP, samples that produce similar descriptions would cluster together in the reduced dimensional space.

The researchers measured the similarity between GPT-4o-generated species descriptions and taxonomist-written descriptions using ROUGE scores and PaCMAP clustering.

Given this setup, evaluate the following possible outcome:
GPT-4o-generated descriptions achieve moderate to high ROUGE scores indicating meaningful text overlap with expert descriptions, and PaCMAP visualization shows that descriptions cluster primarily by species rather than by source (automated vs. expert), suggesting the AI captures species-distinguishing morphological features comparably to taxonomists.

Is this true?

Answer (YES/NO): NO